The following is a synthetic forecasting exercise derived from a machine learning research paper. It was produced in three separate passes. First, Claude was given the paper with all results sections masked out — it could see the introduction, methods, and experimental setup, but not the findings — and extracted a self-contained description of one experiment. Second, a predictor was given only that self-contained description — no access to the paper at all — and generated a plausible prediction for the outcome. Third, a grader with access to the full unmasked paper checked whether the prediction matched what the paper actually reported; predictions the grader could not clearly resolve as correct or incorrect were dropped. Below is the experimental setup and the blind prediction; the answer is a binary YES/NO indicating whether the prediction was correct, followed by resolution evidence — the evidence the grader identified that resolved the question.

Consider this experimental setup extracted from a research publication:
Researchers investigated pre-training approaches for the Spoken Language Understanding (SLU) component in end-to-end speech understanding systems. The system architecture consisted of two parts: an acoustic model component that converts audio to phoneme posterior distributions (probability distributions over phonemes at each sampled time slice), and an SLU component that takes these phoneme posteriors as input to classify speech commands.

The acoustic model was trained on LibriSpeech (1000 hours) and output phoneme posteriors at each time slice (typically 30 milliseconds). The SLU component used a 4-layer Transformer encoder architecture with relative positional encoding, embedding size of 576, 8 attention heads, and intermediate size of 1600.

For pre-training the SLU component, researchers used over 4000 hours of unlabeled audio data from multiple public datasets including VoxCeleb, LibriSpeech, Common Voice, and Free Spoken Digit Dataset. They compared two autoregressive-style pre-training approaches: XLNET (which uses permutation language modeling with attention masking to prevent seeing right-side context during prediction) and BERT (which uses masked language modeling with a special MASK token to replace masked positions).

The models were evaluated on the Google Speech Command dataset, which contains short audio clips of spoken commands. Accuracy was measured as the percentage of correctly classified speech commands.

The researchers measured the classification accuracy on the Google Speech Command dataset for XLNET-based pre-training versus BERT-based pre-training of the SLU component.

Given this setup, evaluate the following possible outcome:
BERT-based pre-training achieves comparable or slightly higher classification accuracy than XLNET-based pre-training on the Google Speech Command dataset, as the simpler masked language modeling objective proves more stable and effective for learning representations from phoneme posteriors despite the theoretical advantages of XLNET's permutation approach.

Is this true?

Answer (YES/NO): NO